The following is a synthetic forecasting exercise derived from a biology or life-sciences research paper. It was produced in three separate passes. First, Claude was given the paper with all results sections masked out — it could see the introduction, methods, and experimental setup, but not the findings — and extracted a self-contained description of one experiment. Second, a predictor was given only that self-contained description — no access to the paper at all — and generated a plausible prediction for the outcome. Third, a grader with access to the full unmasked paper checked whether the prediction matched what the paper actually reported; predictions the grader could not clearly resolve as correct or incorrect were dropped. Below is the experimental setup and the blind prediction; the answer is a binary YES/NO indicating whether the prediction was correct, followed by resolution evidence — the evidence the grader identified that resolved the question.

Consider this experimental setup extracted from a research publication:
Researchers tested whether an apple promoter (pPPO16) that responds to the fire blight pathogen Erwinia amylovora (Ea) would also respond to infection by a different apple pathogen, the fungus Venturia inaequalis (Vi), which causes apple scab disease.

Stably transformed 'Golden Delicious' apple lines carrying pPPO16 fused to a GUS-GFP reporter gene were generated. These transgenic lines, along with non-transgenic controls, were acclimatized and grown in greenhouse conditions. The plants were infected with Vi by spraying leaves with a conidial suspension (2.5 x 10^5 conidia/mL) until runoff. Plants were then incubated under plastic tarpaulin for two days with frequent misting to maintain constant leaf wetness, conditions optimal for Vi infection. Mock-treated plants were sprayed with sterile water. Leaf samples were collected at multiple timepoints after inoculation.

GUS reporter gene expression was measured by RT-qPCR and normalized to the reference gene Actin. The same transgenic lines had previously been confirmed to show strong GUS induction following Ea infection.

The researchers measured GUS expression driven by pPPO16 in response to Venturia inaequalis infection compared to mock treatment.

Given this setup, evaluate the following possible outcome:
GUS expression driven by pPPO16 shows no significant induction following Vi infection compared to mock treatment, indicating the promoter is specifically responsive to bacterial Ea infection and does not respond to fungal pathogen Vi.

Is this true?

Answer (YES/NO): NO